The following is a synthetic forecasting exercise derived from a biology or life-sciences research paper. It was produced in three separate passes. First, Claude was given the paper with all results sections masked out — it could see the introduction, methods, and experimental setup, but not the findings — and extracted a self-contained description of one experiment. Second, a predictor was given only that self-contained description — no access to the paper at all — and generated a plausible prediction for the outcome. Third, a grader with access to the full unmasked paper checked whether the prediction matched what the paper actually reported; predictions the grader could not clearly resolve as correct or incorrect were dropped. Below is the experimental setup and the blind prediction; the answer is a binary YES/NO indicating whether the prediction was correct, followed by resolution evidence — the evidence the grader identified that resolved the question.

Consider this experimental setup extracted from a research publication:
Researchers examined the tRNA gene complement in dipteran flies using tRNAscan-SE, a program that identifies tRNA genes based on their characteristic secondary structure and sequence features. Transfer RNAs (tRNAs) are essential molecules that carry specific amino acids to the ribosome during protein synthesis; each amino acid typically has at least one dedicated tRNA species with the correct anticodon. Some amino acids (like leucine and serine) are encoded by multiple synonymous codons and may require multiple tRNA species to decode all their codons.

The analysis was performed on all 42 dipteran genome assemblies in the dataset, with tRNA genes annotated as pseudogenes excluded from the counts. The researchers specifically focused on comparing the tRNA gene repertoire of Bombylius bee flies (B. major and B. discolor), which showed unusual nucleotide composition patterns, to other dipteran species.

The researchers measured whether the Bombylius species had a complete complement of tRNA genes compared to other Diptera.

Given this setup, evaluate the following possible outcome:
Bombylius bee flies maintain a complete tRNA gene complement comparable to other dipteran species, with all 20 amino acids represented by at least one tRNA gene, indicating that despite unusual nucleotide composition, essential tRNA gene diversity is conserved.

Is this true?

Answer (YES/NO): NO